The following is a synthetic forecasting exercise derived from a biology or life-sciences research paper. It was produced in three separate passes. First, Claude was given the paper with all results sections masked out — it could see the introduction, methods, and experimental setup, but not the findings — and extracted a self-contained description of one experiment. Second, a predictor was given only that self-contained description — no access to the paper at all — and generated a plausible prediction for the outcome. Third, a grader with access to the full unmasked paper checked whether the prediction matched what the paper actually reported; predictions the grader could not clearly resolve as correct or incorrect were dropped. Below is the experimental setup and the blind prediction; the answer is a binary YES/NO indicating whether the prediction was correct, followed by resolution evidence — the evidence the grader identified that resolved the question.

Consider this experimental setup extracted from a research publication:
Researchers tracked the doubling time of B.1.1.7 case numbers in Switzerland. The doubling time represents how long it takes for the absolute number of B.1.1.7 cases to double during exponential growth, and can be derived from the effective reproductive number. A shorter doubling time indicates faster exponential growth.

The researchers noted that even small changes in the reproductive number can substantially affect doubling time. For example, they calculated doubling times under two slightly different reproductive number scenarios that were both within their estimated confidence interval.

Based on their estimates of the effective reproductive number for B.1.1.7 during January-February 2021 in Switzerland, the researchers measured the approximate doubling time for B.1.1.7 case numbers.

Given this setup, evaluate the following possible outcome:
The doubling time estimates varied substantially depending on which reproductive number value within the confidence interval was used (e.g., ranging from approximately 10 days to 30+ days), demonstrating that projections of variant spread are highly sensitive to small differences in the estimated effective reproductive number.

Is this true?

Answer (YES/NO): NO